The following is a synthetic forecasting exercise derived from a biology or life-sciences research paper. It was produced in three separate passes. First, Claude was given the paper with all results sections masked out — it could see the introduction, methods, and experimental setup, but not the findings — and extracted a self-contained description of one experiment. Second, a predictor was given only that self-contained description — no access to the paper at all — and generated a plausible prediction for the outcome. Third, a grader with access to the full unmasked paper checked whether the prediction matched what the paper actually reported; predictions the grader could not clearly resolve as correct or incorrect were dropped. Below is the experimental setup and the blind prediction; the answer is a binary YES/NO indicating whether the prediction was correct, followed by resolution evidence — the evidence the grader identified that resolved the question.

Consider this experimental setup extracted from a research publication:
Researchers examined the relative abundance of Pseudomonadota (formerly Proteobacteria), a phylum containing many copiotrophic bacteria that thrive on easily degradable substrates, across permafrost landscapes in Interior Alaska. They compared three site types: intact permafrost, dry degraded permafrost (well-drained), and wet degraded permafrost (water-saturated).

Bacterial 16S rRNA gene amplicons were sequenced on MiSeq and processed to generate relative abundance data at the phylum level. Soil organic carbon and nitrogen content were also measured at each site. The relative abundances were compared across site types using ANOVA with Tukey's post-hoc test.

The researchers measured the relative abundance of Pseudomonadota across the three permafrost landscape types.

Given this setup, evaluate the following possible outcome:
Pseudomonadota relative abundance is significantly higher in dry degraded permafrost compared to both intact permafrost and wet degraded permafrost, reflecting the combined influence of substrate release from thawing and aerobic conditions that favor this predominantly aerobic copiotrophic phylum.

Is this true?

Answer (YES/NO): NO